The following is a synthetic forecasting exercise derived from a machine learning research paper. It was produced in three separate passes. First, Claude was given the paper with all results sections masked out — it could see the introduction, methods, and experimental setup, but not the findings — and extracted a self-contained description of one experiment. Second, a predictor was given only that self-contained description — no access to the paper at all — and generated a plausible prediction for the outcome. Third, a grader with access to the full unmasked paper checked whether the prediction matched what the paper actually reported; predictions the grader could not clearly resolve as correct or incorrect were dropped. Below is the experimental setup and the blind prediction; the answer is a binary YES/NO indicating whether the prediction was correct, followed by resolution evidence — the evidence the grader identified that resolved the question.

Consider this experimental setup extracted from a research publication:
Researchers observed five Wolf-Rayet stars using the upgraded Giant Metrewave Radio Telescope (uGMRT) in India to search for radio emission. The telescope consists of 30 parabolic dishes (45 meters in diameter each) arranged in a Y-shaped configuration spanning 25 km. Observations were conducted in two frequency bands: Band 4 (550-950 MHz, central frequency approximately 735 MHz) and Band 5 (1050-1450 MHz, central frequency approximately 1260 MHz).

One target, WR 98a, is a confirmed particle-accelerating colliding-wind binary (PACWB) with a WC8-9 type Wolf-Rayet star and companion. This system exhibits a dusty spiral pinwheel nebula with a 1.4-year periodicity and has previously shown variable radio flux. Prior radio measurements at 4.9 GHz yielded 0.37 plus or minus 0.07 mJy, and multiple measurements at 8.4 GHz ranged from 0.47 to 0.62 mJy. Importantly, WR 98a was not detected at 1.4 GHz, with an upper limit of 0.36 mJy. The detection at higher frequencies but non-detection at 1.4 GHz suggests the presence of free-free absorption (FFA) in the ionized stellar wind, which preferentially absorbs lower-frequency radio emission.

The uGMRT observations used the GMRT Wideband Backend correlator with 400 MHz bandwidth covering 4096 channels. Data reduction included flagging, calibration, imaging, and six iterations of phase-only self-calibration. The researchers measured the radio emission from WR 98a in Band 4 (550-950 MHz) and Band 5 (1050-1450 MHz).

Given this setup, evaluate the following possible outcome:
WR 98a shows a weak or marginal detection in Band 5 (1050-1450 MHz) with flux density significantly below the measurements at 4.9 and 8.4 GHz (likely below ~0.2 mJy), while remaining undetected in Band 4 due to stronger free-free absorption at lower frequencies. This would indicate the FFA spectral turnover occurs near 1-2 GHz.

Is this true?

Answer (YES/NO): NO